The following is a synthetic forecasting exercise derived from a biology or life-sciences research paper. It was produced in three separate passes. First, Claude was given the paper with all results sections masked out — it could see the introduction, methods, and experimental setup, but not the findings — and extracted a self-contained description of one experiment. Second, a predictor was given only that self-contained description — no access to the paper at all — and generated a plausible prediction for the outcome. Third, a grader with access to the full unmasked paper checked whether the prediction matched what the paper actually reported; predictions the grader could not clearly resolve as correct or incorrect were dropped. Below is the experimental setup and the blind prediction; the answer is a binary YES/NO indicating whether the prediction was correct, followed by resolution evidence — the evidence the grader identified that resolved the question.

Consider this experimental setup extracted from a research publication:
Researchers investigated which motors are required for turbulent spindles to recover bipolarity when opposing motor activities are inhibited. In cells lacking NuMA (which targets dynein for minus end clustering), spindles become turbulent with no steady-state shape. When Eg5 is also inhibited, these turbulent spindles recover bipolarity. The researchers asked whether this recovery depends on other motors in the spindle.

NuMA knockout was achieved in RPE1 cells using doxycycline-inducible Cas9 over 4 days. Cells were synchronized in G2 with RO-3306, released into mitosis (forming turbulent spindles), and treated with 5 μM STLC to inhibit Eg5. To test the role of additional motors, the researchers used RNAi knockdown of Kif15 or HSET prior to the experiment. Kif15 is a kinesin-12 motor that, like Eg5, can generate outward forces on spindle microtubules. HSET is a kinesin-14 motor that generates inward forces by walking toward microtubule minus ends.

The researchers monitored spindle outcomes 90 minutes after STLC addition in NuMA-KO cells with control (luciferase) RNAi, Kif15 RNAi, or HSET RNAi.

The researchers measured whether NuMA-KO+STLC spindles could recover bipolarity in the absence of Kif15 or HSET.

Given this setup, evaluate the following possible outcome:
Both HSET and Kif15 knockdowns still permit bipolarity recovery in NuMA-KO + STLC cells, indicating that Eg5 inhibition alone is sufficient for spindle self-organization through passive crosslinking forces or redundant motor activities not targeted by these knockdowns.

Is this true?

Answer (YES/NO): NO